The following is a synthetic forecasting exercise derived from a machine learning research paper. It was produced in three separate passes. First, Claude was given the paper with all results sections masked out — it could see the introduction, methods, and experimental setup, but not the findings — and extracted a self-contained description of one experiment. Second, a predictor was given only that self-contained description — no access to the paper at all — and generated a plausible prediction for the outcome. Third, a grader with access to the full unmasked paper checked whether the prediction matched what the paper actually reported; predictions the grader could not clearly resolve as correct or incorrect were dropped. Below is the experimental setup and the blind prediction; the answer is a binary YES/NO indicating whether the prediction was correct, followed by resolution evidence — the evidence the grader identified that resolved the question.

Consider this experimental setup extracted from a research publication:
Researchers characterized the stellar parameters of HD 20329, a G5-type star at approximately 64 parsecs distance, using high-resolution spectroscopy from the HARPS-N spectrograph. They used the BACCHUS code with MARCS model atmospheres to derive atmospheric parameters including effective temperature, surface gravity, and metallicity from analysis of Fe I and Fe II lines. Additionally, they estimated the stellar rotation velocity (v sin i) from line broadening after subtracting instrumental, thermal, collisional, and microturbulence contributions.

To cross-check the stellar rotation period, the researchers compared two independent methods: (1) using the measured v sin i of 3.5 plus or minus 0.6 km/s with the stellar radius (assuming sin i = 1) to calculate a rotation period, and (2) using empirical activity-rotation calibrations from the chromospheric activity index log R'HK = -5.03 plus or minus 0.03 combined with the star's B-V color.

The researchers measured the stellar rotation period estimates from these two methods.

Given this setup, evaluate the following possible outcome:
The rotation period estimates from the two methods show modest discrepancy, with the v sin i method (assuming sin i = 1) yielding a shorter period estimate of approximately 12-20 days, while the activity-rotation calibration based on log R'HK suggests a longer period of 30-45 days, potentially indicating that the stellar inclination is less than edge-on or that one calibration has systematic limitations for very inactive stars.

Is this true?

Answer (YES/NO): NO